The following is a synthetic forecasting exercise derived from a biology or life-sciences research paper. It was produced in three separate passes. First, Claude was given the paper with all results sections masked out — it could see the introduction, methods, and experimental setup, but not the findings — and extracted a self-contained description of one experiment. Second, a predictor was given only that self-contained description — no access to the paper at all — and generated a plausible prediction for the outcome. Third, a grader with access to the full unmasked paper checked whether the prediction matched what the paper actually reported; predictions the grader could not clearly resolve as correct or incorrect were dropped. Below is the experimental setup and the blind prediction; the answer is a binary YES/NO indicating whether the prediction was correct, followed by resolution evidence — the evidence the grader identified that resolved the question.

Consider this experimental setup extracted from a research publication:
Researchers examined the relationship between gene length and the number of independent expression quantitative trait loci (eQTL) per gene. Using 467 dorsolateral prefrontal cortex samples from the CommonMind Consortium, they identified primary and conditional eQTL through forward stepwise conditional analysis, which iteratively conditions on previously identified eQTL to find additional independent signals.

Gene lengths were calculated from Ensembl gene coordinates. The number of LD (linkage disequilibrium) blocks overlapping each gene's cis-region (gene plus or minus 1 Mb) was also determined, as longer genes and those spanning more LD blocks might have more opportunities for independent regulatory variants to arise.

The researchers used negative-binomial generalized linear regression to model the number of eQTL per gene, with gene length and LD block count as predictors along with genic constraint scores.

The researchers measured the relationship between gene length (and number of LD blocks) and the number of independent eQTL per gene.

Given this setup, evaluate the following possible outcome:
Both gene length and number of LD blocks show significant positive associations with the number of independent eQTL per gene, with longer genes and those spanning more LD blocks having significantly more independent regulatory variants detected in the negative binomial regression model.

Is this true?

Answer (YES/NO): YES